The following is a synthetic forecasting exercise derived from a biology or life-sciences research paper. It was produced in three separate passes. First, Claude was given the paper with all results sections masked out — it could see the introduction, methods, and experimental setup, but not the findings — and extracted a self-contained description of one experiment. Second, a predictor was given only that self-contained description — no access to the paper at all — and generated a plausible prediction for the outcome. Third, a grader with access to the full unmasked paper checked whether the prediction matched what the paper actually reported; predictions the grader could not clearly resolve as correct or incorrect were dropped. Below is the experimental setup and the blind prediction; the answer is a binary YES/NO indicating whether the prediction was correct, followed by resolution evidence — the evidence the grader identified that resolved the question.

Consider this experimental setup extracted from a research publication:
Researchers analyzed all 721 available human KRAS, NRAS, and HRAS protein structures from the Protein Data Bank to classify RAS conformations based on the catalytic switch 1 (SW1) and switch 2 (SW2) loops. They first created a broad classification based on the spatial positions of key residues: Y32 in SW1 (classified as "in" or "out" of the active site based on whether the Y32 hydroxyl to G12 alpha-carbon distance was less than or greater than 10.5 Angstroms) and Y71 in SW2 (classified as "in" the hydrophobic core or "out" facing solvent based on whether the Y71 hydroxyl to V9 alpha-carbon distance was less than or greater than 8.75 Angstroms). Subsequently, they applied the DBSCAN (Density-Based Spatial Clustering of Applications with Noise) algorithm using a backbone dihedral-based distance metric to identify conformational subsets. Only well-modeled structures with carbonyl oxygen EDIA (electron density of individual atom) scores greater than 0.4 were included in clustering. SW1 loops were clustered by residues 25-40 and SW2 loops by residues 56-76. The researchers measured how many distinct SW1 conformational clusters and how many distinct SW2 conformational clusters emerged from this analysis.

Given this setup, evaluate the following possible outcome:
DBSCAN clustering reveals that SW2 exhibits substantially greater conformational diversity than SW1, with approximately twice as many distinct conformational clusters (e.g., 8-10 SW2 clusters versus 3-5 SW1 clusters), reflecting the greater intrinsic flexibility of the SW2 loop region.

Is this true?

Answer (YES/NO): NO